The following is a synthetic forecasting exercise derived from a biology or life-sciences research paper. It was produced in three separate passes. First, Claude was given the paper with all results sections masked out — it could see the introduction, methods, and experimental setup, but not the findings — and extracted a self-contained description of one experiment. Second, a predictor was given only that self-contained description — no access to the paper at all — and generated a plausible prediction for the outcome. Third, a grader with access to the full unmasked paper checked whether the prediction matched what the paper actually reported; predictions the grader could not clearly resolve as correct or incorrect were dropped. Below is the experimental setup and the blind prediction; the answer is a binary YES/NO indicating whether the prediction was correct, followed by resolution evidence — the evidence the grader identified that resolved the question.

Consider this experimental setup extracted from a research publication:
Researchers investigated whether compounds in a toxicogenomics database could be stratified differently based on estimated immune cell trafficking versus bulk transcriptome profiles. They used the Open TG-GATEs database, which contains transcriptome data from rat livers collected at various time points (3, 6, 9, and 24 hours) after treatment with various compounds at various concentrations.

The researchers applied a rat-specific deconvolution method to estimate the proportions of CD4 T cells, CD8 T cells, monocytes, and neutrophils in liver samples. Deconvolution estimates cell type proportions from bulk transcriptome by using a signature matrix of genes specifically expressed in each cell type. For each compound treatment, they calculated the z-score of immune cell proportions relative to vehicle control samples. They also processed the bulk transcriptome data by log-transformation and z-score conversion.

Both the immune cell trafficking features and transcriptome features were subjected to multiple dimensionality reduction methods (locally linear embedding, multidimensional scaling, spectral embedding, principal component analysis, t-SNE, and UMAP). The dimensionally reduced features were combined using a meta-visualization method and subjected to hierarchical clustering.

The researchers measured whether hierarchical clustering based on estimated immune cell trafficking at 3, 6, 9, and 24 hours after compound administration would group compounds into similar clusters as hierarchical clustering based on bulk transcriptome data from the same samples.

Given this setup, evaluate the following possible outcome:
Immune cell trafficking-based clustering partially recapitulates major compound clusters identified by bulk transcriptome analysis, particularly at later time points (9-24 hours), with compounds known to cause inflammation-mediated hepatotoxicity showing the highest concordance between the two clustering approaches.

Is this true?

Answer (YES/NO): NO